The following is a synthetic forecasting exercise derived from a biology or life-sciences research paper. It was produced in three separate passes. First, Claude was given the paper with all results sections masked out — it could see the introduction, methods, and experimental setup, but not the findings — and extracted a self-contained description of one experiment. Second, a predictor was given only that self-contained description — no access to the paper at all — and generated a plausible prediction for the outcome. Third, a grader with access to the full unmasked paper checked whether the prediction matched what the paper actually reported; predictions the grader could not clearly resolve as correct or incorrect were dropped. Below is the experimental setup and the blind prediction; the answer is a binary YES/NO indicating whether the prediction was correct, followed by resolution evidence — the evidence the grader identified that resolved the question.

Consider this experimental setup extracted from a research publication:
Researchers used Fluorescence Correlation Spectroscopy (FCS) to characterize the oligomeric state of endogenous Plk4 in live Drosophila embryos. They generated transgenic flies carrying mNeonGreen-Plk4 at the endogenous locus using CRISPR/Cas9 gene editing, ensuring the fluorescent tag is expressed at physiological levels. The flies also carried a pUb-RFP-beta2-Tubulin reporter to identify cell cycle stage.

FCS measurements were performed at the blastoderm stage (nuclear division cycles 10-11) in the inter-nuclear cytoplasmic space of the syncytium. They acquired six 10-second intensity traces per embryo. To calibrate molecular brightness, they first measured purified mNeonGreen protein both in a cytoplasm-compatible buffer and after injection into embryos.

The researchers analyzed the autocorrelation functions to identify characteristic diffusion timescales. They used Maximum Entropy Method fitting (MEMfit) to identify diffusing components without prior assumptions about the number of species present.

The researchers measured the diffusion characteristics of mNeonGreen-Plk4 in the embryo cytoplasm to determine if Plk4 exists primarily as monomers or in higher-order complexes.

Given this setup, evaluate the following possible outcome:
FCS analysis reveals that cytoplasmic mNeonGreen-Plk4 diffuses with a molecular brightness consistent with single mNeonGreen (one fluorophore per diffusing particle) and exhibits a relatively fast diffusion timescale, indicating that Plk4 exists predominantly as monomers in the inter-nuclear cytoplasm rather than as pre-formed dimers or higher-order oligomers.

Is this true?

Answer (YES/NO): NO